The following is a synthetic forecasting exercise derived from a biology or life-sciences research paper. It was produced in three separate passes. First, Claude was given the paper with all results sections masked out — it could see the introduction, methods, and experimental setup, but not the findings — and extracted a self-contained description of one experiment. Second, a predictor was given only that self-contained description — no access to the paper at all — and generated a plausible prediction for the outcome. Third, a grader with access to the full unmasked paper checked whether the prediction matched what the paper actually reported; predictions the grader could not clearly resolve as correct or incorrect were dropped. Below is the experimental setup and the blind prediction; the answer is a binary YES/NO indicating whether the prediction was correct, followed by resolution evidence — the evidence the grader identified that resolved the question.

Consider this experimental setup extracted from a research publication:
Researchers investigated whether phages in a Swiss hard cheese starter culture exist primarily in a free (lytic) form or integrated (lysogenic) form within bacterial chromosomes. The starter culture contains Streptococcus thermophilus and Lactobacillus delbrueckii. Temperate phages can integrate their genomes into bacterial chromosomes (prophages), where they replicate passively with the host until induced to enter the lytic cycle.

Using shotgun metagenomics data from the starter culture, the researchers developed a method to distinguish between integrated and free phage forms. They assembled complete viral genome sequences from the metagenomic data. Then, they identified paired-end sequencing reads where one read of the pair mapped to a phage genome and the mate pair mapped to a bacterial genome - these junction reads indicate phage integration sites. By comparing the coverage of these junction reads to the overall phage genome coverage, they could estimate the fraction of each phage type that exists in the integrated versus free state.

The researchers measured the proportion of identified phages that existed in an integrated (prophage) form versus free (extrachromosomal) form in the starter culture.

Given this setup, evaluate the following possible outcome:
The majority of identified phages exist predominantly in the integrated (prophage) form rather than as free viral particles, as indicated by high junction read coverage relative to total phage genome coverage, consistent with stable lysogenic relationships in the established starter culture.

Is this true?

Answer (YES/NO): NO